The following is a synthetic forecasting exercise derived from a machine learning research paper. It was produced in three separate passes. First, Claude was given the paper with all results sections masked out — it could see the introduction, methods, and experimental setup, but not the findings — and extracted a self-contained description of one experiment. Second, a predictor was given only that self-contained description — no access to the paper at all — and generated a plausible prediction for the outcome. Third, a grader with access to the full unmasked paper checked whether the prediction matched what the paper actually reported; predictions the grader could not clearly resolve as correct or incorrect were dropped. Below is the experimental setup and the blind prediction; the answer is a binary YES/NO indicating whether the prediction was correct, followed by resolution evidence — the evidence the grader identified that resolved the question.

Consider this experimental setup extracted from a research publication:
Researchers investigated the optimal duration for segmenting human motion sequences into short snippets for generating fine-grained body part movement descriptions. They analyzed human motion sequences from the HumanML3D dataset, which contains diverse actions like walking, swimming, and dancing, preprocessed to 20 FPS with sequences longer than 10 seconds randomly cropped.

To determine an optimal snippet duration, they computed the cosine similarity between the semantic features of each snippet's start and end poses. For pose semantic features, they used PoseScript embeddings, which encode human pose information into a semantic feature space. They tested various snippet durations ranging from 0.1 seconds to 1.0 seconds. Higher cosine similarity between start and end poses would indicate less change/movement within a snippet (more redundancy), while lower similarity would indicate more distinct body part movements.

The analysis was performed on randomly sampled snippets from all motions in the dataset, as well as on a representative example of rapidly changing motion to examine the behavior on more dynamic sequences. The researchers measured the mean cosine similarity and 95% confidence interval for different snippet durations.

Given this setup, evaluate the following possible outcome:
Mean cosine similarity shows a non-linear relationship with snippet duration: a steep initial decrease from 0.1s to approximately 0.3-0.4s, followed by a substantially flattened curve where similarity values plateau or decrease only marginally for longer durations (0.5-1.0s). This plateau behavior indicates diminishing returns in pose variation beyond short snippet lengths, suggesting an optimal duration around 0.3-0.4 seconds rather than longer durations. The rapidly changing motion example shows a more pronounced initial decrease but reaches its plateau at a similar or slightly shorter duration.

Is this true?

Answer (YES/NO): NO